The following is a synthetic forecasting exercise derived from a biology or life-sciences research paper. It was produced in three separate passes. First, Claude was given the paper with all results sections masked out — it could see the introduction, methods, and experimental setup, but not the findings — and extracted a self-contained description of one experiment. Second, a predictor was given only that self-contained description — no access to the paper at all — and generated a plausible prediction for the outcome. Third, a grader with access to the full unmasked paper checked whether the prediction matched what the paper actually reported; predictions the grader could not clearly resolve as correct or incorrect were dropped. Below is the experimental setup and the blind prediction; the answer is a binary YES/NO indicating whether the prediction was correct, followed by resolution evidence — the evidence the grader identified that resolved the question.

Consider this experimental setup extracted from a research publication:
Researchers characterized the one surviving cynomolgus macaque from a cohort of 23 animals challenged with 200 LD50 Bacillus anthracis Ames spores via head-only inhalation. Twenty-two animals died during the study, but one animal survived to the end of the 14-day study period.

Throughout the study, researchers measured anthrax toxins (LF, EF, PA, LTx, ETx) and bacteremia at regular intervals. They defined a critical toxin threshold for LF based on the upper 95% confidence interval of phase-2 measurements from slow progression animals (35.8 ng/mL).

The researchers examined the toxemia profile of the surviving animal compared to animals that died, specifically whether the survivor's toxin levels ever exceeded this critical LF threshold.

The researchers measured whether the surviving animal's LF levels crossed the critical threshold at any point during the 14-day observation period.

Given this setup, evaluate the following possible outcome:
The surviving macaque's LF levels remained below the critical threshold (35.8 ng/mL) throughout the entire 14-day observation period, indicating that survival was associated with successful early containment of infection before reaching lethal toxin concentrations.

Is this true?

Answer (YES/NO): YES